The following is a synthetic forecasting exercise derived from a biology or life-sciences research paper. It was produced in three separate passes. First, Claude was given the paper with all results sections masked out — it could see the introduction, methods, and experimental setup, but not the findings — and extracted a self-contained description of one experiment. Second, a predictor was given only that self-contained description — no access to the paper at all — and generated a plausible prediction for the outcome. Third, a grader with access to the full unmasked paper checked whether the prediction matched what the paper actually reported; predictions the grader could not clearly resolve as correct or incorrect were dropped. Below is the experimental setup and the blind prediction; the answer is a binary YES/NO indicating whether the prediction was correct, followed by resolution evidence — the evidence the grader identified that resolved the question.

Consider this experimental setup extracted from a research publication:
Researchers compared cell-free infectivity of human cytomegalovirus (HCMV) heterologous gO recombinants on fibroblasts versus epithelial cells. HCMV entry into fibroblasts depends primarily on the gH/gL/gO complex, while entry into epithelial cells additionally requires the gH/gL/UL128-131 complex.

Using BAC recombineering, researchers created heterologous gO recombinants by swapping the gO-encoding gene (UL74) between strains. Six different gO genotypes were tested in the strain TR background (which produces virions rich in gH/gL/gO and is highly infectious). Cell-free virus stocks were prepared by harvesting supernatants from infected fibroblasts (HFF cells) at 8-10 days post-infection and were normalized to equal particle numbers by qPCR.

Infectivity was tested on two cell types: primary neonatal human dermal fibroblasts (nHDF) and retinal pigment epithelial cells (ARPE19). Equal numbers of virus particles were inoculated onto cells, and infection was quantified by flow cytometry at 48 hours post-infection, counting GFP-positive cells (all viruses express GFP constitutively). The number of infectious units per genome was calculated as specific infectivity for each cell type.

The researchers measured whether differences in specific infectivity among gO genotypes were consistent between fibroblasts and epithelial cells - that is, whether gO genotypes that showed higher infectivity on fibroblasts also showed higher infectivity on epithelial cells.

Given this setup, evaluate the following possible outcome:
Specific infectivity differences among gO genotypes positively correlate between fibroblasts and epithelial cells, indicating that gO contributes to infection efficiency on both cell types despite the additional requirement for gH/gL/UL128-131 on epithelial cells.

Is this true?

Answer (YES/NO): YES